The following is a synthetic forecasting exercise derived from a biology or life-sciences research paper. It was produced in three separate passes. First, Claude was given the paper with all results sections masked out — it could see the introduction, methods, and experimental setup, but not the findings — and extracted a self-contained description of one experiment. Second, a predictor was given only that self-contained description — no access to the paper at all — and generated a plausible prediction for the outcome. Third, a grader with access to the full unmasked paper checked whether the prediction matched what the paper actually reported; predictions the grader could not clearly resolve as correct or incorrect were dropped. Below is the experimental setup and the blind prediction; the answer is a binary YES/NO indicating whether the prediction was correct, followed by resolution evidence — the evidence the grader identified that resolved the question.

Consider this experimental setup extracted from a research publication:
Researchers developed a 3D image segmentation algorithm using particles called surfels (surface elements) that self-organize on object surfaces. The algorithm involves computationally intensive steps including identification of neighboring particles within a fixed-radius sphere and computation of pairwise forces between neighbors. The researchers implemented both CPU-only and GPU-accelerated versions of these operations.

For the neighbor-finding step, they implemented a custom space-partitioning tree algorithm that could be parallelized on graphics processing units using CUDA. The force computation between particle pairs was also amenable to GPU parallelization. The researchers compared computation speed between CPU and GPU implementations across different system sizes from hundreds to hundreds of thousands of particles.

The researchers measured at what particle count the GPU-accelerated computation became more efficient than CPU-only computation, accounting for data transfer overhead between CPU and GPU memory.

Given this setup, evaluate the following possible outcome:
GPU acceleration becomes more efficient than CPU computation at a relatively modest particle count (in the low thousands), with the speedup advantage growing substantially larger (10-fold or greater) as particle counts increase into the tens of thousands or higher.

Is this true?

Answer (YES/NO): NO